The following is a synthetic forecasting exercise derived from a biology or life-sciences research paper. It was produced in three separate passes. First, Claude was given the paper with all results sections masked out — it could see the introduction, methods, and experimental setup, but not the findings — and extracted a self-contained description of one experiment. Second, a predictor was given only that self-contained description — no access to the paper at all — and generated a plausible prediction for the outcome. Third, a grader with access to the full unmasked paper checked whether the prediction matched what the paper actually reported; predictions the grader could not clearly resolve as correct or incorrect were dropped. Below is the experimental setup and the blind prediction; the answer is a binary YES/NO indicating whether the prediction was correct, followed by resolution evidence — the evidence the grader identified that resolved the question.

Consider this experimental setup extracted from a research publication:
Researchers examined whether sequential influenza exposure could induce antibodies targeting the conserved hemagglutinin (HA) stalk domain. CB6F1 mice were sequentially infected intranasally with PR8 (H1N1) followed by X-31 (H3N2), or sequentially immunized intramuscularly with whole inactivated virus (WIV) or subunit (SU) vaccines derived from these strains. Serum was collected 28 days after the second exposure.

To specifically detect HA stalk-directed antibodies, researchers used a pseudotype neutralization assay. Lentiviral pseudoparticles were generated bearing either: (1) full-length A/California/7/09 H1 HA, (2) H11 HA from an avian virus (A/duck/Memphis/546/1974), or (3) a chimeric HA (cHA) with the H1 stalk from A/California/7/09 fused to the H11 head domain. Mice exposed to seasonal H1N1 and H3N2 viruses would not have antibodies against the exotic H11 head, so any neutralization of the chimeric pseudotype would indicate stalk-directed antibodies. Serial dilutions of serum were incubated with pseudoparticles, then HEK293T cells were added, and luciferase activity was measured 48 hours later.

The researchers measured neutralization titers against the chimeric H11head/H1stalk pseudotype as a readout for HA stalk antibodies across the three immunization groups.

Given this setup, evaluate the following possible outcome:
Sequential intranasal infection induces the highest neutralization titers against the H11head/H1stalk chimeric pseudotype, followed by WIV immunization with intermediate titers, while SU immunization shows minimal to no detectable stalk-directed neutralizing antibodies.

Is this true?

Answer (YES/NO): NO